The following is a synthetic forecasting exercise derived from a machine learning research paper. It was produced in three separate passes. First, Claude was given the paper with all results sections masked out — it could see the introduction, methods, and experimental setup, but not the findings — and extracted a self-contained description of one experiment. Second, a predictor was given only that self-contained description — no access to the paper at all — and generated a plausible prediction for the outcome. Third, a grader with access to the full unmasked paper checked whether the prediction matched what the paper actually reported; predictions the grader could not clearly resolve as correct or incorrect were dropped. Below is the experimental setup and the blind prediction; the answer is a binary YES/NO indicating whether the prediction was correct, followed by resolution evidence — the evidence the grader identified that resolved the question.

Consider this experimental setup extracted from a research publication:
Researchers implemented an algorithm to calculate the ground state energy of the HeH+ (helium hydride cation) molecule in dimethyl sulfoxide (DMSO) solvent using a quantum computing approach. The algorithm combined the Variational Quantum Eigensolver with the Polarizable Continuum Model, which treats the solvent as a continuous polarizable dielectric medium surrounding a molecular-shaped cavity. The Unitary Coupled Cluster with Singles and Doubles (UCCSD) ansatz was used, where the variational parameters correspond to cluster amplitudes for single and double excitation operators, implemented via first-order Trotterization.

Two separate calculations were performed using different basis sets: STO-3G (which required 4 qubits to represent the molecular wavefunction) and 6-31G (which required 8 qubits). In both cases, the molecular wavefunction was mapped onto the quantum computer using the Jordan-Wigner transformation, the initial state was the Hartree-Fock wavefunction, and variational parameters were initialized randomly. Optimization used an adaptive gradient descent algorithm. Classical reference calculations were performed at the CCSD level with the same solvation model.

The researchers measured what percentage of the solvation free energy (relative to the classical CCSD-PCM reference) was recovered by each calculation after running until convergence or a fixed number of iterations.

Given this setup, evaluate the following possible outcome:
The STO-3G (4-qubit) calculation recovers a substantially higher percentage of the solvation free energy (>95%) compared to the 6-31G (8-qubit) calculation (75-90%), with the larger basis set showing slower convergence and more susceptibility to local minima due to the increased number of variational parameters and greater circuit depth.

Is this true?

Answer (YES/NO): NO